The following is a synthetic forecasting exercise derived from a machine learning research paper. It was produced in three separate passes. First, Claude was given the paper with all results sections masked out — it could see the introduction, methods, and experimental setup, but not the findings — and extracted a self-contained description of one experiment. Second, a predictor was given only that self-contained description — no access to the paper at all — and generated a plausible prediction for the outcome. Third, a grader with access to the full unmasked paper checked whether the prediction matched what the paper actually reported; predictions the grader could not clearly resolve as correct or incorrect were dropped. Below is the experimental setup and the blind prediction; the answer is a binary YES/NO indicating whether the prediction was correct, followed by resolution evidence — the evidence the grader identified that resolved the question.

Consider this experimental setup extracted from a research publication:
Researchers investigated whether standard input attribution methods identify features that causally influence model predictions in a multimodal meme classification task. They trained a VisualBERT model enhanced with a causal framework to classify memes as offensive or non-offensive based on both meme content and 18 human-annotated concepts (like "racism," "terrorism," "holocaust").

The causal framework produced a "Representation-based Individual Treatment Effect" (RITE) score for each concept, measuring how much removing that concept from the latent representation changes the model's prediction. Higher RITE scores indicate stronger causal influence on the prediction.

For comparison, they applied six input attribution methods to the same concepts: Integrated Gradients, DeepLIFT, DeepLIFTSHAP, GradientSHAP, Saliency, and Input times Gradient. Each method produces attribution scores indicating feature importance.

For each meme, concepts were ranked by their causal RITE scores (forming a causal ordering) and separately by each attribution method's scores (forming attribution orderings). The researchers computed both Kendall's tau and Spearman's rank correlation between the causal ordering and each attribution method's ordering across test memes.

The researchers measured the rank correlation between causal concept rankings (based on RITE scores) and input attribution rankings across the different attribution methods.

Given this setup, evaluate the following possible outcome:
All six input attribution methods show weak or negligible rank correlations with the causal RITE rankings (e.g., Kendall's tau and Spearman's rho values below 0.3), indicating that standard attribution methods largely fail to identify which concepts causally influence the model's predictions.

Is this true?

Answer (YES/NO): NO